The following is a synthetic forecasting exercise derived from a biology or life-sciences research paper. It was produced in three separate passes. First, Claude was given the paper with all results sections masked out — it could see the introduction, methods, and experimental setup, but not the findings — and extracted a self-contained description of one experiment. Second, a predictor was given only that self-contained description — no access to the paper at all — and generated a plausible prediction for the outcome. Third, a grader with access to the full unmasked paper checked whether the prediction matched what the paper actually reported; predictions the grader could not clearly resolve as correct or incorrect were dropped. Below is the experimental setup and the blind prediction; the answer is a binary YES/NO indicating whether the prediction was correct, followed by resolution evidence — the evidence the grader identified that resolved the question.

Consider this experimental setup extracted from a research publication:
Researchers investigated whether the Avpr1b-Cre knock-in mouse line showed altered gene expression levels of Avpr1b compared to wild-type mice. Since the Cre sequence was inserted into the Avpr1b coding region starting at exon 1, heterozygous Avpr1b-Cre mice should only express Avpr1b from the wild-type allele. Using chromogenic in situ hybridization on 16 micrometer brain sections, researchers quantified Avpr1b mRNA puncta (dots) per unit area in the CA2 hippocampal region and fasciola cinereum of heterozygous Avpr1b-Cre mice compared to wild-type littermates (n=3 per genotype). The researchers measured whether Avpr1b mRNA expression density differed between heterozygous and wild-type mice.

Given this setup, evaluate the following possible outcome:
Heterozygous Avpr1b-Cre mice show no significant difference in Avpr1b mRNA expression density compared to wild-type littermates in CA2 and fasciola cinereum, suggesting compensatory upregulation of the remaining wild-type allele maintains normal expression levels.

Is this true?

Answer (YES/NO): YES